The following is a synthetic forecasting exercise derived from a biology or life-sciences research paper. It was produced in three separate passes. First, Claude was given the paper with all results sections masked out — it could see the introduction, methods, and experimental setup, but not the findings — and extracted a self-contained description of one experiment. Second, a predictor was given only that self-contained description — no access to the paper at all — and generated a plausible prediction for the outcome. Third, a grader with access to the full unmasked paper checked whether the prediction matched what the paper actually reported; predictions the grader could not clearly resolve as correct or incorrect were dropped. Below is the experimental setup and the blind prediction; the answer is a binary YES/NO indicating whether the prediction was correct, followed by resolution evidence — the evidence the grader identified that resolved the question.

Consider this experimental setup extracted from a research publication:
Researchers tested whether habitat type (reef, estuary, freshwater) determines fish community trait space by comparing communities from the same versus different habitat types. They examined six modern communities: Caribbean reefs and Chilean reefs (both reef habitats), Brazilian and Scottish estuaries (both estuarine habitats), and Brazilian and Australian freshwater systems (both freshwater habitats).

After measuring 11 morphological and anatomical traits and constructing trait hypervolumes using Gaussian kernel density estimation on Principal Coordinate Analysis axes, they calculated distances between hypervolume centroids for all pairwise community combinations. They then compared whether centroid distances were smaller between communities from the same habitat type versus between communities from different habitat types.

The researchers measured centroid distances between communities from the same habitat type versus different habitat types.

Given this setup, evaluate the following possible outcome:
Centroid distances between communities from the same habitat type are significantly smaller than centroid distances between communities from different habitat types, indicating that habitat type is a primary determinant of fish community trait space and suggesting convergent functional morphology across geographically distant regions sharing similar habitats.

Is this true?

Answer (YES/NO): NO